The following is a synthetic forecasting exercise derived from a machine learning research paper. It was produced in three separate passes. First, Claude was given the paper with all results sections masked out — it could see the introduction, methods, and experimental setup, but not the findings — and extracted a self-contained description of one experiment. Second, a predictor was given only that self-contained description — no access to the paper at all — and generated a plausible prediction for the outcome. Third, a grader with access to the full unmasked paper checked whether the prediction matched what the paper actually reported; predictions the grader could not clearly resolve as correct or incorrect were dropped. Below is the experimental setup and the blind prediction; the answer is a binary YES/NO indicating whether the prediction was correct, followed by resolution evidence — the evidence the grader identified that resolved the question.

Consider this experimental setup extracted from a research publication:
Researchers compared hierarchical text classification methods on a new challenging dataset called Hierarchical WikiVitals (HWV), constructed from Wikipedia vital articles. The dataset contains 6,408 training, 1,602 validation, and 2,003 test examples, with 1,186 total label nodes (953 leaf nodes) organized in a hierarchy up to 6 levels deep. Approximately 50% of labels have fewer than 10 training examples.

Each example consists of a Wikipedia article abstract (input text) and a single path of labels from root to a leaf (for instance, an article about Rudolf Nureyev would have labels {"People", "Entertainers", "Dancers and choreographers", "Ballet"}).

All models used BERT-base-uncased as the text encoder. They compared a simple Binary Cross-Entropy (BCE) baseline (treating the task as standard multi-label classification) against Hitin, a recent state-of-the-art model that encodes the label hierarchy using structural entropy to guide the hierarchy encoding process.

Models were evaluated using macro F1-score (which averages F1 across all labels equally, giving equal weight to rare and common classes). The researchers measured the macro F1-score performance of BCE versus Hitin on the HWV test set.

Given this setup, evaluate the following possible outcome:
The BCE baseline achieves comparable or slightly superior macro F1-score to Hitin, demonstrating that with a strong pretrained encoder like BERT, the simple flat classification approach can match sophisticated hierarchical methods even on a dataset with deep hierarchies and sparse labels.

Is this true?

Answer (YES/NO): NO